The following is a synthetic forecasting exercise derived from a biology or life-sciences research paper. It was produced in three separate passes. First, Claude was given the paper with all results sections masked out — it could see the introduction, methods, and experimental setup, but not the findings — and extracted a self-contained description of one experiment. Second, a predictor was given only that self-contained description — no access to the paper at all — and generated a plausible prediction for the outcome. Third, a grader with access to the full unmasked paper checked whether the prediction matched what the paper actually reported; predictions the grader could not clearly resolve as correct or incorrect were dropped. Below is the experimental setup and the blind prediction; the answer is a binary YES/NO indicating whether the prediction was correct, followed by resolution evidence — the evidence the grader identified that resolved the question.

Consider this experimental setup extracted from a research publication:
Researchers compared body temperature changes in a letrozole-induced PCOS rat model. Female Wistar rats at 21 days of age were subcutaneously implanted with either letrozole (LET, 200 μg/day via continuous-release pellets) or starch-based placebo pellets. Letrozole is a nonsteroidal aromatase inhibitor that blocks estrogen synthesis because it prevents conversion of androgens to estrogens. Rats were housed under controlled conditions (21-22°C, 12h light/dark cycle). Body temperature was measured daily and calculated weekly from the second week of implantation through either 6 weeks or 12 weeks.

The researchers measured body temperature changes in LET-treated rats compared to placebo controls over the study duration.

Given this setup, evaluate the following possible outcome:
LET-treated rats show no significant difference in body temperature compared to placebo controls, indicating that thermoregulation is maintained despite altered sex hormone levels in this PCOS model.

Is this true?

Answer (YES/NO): NO